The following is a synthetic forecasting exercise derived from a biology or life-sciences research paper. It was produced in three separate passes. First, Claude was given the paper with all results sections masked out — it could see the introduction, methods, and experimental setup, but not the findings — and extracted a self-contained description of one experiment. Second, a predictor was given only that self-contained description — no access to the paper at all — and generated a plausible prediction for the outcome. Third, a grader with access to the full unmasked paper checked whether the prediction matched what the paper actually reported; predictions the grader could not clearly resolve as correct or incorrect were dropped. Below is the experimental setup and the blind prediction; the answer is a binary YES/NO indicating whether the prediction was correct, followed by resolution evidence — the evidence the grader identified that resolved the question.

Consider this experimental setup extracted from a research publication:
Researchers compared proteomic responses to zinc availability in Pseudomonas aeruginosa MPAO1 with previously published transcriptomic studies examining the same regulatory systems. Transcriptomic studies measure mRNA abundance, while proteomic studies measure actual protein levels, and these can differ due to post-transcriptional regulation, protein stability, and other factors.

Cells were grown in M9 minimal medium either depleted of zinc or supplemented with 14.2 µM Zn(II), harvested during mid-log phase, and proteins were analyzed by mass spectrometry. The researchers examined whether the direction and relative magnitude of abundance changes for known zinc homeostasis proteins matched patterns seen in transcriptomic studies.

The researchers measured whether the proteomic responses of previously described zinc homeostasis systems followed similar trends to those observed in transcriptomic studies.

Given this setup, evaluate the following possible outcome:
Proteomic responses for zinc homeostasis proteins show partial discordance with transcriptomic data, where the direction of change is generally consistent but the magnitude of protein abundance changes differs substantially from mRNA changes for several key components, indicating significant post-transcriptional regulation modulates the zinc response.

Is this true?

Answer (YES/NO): YES